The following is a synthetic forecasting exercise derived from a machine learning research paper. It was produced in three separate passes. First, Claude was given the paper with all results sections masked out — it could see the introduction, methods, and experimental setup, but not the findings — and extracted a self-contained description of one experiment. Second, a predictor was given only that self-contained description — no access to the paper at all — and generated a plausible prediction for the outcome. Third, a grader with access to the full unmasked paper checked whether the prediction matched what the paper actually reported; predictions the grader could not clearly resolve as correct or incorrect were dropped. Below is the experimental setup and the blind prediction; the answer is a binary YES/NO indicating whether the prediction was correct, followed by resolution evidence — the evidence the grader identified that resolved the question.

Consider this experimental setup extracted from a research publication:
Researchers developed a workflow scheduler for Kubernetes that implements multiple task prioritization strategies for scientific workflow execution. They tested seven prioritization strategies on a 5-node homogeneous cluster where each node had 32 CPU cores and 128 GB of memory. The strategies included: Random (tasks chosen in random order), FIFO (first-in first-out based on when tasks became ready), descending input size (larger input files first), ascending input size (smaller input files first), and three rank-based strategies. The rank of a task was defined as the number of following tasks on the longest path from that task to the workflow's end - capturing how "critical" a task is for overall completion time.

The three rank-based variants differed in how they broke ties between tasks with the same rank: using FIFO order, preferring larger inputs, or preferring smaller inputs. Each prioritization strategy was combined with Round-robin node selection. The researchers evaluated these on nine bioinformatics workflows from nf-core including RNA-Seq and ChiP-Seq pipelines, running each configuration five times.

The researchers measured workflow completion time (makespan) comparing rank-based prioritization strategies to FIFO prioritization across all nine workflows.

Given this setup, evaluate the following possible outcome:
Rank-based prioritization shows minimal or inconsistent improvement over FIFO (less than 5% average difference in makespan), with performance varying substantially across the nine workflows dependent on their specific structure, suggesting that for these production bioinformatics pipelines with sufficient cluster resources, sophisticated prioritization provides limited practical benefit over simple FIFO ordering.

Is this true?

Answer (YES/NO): NO